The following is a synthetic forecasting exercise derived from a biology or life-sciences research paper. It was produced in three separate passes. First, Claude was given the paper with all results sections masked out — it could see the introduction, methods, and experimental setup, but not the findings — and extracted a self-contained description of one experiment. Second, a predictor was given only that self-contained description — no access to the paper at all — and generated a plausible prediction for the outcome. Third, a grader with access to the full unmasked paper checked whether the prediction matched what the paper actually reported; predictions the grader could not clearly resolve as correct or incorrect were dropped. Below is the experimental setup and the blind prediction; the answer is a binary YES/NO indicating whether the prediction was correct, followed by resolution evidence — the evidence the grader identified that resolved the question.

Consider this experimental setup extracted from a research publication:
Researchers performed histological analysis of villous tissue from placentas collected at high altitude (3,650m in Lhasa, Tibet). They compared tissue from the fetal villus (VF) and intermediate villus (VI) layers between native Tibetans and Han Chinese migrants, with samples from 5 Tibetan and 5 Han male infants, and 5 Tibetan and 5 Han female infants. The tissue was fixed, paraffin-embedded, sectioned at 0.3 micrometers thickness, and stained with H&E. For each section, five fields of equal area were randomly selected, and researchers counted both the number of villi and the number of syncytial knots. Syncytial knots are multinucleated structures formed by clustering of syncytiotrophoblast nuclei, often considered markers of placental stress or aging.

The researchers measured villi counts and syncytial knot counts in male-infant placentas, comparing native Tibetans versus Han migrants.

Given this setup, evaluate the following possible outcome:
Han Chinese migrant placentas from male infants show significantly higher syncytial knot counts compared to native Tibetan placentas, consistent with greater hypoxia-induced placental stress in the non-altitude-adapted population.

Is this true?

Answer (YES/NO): NO